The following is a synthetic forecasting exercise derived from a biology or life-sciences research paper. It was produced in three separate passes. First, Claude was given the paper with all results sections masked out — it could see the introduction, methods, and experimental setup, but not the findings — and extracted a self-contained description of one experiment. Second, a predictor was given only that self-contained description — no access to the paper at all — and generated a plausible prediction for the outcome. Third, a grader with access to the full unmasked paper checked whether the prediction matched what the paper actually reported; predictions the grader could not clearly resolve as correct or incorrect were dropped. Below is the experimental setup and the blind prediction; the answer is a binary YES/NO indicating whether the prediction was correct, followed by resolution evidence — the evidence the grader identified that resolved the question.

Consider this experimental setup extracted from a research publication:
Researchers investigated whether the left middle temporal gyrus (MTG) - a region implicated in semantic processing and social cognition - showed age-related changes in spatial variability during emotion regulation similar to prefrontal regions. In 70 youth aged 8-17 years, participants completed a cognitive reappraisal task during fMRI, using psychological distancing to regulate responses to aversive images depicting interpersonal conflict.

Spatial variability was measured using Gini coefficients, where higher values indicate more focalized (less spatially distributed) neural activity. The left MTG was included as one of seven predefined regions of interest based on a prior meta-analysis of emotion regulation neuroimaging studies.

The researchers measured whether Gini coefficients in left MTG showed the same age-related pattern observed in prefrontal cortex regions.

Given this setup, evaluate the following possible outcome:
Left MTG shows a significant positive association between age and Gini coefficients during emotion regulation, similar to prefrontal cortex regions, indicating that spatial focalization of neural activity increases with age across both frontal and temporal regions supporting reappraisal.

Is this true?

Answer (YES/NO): NO